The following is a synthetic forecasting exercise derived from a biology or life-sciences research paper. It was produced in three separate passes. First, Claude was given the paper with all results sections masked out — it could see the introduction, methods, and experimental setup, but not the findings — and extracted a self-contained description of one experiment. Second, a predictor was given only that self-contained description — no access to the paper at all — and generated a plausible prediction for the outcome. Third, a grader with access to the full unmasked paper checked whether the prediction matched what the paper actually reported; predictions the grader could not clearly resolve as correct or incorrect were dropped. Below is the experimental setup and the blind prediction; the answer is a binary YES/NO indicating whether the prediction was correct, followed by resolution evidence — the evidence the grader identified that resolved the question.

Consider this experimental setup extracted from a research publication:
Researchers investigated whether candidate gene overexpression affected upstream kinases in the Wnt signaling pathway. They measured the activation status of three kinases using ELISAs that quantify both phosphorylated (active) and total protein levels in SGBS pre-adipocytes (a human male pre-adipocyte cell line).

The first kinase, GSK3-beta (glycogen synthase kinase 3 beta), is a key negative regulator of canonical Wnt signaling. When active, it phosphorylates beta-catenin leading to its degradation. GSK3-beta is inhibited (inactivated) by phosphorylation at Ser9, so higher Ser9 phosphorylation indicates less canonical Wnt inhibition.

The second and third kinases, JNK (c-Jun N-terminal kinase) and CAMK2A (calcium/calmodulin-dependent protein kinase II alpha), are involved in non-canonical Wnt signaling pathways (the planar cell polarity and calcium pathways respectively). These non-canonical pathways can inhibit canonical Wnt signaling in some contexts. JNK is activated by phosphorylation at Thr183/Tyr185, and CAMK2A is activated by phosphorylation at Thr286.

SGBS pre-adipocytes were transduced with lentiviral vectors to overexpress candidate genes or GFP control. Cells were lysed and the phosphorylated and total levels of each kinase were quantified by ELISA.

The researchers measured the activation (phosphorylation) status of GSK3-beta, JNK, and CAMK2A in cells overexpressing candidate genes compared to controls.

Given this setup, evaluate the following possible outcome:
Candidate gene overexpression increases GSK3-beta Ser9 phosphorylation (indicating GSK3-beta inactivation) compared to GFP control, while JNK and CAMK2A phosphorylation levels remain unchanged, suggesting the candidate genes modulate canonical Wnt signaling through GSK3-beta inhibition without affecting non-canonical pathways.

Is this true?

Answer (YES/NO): NO